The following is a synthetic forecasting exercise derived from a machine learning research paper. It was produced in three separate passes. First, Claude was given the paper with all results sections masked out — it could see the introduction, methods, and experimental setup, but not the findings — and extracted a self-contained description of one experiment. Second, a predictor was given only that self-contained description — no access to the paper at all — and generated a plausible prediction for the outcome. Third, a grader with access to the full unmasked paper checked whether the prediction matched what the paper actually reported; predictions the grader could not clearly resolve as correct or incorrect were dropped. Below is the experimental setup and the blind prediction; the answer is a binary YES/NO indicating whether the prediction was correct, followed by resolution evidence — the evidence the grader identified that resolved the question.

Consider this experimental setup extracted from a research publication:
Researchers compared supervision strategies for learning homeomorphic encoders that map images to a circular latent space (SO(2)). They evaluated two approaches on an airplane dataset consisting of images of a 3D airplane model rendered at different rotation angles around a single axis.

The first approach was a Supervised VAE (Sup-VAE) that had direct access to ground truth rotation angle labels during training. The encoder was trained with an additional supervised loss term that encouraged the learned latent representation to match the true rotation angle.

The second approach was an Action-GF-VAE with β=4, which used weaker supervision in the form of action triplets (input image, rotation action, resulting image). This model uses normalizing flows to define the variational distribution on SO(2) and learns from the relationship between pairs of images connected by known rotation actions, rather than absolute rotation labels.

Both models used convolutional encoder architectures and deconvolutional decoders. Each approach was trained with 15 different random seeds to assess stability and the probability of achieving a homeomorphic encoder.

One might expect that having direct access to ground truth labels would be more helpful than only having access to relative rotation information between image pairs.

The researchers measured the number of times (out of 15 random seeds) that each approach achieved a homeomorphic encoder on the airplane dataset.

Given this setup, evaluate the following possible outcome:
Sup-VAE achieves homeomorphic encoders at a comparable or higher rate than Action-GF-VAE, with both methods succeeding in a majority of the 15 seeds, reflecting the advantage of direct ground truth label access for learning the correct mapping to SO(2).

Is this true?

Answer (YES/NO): NO